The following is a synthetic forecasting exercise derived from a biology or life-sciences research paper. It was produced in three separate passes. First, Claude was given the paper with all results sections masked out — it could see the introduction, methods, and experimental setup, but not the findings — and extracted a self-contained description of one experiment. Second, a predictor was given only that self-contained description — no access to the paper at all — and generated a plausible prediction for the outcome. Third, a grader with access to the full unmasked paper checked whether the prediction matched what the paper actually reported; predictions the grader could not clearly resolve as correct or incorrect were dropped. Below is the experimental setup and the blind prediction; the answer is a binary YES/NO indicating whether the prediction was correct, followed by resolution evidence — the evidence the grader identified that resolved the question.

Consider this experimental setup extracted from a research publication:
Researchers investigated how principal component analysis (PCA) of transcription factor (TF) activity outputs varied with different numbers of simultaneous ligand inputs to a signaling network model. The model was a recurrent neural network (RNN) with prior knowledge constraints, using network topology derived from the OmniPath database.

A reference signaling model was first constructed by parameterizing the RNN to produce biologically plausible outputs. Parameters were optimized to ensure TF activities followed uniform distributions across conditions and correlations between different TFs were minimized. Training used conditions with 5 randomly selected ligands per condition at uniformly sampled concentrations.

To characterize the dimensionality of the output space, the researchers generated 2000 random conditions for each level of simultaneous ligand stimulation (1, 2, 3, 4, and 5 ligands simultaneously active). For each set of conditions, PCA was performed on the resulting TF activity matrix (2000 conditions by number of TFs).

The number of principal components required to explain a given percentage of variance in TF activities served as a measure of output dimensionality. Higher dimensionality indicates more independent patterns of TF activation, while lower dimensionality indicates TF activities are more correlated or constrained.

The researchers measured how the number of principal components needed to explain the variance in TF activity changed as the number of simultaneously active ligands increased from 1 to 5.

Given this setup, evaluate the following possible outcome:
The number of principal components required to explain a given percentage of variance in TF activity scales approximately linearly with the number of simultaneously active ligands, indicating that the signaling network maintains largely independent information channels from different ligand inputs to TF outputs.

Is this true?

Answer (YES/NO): NO